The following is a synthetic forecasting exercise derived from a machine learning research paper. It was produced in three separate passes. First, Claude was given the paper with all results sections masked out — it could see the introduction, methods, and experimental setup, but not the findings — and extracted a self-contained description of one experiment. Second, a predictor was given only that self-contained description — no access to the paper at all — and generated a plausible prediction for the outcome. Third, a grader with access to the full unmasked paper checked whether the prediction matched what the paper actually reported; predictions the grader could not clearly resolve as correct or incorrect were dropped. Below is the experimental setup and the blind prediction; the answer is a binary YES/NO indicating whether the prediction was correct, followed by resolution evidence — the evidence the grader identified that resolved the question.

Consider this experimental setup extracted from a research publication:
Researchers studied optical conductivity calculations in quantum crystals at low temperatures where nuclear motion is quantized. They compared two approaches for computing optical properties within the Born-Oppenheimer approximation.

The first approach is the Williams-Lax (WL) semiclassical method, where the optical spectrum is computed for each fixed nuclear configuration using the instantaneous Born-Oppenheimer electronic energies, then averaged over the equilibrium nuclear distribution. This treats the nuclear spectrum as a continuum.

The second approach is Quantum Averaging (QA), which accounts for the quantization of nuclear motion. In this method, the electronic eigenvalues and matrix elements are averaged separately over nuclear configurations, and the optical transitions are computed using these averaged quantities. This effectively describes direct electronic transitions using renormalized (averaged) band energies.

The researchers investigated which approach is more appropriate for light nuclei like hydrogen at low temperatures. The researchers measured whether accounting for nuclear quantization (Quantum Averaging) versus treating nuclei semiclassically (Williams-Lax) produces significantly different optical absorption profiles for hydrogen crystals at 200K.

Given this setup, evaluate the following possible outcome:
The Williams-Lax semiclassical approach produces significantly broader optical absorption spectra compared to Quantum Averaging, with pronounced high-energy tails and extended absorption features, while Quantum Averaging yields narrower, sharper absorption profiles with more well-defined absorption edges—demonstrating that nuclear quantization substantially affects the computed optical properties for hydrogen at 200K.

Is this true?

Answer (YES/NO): NO